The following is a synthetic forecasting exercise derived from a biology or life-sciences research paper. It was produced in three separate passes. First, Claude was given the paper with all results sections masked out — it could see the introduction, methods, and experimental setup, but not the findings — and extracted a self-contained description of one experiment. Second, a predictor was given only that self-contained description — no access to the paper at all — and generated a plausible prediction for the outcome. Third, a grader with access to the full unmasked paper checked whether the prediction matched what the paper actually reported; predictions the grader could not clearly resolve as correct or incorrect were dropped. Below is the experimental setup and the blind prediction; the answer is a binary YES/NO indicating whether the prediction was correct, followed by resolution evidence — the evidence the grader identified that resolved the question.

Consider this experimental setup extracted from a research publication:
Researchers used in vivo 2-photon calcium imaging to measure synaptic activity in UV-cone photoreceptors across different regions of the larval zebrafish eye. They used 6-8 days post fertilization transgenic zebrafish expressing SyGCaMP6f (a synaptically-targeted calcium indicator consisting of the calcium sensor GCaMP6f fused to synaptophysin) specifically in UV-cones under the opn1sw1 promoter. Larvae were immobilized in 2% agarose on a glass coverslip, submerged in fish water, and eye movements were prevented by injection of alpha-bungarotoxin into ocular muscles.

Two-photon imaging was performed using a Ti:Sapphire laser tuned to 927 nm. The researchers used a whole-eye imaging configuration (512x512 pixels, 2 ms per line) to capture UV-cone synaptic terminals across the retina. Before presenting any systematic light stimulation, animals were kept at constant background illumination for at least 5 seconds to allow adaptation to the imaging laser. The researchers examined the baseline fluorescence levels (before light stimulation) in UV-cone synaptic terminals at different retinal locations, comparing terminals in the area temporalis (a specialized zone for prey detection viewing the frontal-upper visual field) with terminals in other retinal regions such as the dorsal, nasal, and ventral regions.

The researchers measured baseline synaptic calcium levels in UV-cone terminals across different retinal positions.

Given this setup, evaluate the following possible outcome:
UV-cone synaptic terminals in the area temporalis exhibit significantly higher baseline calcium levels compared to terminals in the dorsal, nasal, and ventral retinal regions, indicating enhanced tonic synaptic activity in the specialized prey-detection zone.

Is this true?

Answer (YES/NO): YES